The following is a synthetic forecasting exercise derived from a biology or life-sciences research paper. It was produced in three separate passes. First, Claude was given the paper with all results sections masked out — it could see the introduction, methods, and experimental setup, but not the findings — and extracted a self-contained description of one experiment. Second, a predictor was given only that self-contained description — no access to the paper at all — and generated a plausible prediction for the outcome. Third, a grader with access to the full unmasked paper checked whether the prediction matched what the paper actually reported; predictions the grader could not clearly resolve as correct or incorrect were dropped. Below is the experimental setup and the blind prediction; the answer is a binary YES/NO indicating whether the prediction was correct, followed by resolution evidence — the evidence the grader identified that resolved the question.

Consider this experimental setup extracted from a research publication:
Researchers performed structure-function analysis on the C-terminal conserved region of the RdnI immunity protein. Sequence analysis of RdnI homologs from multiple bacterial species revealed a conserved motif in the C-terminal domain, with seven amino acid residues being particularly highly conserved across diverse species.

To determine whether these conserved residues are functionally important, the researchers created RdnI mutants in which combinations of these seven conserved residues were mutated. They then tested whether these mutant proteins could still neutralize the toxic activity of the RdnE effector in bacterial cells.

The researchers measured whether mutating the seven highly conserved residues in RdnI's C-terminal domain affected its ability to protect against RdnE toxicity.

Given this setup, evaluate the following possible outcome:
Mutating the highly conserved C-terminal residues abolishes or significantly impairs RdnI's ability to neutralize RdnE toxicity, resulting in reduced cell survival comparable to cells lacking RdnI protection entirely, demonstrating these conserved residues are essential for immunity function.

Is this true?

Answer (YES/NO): YES